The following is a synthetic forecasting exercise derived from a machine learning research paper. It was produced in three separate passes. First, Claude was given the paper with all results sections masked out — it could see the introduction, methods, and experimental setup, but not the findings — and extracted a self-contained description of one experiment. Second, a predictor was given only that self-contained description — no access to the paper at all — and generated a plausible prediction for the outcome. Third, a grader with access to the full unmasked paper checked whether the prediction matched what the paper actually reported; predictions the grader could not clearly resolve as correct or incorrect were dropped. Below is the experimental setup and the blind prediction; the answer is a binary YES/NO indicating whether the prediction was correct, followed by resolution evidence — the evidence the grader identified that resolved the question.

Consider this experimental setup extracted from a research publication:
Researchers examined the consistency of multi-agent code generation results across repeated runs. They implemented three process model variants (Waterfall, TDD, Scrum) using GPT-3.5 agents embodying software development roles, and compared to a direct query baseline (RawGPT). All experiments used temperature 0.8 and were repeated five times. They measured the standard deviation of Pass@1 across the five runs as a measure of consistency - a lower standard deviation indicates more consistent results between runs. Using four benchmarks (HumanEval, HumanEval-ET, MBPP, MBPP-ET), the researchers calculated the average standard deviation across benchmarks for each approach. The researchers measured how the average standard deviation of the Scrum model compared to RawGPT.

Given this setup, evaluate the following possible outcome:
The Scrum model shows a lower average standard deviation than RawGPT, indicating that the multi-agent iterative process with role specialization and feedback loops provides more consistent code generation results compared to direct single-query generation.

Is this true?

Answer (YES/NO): YES